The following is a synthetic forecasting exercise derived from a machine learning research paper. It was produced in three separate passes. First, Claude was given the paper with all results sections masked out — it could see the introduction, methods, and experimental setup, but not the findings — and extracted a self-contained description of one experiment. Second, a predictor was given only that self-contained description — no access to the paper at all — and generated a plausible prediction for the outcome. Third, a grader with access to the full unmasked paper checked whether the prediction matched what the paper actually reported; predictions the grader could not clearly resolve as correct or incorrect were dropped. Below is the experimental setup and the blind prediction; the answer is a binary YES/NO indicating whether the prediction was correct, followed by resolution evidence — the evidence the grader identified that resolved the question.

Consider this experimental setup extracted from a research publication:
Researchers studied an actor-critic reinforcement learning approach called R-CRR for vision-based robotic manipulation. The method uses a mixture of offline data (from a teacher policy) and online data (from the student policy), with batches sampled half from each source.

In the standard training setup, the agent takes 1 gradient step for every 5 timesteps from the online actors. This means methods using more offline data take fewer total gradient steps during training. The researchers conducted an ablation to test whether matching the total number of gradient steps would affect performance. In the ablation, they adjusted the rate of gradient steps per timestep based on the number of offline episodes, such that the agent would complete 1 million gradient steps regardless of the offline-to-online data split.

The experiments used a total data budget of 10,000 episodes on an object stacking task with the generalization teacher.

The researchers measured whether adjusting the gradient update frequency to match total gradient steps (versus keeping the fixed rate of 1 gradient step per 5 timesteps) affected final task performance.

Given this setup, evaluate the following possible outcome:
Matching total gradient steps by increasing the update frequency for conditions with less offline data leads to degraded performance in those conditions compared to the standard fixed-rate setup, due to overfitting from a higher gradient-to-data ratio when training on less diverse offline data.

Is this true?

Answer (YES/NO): NO